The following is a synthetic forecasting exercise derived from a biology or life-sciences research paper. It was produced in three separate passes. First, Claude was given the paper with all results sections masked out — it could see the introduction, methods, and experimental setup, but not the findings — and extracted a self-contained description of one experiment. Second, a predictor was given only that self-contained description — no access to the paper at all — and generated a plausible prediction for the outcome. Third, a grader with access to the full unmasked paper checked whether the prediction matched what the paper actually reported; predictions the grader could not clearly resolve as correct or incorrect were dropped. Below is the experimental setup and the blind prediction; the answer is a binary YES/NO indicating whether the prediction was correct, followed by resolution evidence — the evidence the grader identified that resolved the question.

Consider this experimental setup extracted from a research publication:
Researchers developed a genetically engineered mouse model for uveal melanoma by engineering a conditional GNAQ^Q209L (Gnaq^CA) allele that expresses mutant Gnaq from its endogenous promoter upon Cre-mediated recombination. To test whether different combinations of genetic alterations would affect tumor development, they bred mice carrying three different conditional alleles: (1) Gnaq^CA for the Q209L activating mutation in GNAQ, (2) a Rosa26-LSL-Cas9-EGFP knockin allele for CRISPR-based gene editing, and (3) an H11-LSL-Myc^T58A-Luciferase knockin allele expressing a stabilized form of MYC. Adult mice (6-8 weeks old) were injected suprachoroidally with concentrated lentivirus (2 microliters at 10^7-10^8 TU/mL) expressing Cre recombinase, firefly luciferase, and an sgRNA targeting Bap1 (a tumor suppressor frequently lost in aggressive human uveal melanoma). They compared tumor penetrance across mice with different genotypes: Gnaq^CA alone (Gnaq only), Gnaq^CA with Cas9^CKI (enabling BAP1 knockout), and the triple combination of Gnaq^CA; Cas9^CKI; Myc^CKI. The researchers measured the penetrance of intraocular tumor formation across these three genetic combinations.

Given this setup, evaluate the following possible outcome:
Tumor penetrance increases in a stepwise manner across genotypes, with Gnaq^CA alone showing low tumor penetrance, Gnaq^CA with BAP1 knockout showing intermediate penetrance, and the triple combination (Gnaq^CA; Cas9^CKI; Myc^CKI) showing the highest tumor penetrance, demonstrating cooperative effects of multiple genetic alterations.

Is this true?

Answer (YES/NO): NO